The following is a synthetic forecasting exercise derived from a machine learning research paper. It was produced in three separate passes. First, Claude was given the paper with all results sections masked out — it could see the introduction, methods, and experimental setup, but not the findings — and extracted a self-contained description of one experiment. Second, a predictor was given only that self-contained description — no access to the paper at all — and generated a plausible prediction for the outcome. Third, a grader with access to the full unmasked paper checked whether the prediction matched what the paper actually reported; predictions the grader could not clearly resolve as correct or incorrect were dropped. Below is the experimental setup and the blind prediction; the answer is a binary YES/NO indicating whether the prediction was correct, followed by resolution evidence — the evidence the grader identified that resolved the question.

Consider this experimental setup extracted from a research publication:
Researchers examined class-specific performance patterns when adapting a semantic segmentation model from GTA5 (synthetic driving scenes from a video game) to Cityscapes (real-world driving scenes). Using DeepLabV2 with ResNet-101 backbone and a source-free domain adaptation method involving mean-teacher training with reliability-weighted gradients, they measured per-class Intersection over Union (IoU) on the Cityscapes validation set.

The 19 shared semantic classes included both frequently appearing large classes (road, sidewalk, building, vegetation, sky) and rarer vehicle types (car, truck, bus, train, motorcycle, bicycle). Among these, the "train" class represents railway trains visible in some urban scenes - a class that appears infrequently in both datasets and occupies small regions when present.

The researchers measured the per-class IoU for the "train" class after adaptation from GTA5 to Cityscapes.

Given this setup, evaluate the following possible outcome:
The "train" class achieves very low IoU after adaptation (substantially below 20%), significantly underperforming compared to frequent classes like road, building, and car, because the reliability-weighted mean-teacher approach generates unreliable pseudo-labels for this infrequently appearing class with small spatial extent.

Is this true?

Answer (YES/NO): YES